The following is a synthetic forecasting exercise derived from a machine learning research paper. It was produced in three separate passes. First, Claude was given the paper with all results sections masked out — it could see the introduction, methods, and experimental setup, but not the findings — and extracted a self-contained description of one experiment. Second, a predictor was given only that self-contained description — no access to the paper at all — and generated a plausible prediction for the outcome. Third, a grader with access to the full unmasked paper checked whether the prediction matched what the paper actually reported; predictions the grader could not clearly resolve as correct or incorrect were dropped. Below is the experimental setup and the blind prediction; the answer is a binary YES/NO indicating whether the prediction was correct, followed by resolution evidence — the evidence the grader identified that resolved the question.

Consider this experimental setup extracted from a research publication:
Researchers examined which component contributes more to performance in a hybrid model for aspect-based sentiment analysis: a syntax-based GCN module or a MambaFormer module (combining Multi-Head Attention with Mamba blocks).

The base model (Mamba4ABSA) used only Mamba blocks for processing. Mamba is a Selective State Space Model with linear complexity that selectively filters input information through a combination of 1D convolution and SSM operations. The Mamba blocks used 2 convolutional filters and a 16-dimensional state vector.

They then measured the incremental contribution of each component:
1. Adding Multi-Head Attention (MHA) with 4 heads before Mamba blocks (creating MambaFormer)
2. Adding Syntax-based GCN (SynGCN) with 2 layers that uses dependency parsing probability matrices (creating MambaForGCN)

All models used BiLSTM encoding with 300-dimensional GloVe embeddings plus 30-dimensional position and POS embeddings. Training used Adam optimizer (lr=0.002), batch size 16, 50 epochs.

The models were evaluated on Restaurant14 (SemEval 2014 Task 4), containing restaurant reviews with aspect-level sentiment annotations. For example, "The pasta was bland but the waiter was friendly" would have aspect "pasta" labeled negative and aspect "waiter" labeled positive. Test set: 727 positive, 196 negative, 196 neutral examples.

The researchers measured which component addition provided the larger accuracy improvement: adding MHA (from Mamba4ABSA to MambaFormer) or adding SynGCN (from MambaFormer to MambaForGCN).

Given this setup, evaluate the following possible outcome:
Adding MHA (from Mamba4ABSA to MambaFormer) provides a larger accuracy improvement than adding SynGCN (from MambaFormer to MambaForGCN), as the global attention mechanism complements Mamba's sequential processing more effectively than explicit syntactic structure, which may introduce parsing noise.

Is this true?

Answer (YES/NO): NO